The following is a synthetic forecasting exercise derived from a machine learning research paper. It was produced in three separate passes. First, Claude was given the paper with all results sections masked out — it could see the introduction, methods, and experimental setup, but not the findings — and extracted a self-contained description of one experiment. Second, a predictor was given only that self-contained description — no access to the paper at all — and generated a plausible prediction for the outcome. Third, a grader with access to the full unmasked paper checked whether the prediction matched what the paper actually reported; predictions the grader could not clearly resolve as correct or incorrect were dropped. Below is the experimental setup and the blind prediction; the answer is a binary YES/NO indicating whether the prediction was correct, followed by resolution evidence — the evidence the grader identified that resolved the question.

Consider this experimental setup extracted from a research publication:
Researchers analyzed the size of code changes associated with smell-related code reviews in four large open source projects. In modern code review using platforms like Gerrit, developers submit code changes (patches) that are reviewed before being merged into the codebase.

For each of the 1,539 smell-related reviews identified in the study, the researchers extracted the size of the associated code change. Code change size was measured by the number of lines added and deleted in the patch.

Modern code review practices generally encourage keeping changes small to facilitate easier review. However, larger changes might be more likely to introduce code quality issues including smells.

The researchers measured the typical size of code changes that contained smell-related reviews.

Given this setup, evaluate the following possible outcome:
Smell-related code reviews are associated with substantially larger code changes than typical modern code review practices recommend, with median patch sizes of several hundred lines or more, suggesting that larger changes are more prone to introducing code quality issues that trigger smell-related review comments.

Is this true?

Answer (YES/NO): NO